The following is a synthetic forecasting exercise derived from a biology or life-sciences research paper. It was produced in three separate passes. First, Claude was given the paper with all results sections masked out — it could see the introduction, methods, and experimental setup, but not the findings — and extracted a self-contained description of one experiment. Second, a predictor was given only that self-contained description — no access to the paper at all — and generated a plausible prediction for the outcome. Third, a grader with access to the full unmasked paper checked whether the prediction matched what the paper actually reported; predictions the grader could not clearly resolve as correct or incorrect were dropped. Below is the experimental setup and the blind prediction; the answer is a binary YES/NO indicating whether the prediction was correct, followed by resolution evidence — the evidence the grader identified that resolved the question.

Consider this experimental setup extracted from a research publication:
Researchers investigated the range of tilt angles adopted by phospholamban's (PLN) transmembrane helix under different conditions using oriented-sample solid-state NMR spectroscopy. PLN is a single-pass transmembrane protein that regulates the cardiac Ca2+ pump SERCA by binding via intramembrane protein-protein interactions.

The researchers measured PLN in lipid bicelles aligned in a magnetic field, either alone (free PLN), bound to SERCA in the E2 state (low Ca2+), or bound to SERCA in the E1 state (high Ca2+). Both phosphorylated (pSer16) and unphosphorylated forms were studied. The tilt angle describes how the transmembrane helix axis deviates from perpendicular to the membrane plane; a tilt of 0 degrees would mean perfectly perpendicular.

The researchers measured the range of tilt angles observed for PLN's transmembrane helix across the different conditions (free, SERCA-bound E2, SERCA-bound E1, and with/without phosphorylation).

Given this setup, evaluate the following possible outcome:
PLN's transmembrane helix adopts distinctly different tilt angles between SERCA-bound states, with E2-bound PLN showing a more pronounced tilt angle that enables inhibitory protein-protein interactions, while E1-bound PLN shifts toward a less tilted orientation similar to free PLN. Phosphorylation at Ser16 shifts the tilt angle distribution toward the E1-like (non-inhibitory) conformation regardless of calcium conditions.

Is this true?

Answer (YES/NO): NO